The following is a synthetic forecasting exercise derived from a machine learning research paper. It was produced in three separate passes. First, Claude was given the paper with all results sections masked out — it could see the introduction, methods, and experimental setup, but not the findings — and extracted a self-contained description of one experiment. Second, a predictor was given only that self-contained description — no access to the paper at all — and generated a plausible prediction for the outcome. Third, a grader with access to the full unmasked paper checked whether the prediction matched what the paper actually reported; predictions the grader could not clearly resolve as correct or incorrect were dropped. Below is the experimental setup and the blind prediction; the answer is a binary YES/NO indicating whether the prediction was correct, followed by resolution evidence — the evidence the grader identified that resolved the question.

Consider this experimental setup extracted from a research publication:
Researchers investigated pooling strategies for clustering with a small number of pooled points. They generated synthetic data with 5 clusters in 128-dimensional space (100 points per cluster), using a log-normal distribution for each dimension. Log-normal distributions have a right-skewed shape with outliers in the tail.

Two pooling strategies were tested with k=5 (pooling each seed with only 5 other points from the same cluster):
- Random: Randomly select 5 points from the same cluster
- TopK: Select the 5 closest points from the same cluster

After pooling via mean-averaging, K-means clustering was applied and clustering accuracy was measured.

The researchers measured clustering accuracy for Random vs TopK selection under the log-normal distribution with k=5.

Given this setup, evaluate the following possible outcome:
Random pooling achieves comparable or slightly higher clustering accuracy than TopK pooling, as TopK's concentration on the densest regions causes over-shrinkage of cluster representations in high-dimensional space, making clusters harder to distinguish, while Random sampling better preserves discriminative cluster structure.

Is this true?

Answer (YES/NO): NO